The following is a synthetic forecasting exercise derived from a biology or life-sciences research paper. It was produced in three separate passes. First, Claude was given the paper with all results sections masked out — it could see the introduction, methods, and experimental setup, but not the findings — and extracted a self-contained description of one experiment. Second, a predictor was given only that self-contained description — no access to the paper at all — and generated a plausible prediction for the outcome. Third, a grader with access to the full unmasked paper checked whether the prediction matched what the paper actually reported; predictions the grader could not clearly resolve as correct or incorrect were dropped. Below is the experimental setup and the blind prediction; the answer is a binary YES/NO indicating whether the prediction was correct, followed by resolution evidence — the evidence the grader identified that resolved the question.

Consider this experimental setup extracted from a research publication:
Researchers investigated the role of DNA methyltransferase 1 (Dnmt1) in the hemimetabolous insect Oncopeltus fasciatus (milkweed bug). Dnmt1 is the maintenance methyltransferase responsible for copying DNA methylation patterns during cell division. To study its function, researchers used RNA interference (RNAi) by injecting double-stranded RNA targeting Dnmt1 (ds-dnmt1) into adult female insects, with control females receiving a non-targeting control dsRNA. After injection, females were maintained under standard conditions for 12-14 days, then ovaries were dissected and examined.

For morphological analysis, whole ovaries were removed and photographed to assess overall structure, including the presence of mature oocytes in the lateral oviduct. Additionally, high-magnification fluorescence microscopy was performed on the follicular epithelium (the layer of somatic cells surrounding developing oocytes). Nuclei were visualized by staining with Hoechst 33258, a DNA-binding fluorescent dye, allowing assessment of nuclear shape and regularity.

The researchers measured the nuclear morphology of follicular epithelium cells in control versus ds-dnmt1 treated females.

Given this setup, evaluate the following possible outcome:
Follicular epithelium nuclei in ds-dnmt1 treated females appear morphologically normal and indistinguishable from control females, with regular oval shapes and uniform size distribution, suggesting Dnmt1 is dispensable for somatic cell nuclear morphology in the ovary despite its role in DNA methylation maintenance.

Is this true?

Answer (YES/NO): NO